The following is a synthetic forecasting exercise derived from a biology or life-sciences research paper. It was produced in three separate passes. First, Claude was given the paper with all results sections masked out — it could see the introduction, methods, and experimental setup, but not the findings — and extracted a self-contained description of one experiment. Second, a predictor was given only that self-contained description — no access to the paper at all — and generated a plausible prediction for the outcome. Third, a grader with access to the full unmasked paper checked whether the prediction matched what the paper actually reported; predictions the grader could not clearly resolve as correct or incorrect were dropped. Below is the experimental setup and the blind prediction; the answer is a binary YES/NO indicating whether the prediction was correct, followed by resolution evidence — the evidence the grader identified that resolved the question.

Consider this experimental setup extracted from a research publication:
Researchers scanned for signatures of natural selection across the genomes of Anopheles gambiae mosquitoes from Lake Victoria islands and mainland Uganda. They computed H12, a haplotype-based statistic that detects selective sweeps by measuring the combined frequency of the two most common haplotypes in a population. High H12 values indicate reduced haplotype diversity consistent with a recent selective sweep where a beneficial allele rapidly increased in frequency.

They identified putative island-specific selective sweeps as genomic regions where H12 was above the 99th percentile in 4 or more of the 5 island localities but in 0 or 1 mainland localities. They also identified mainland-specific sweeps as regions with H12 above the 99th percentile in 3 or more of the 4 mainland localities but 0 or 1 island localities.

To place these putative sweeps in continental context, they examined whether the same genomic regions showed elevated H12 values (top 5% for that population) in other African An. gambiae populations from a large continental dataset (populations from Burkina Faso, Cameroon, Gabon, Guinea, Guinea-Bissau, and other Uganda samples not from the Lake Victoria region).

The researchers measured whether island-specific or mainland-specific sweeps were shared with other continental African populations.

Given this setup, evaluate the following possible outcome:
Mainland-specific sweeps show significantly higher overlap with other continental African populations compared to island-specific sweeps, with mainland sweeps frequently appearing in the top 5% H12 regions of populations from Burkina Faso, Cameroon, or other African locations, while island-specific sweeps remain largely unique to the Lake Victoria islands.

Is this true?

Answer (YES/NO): YES